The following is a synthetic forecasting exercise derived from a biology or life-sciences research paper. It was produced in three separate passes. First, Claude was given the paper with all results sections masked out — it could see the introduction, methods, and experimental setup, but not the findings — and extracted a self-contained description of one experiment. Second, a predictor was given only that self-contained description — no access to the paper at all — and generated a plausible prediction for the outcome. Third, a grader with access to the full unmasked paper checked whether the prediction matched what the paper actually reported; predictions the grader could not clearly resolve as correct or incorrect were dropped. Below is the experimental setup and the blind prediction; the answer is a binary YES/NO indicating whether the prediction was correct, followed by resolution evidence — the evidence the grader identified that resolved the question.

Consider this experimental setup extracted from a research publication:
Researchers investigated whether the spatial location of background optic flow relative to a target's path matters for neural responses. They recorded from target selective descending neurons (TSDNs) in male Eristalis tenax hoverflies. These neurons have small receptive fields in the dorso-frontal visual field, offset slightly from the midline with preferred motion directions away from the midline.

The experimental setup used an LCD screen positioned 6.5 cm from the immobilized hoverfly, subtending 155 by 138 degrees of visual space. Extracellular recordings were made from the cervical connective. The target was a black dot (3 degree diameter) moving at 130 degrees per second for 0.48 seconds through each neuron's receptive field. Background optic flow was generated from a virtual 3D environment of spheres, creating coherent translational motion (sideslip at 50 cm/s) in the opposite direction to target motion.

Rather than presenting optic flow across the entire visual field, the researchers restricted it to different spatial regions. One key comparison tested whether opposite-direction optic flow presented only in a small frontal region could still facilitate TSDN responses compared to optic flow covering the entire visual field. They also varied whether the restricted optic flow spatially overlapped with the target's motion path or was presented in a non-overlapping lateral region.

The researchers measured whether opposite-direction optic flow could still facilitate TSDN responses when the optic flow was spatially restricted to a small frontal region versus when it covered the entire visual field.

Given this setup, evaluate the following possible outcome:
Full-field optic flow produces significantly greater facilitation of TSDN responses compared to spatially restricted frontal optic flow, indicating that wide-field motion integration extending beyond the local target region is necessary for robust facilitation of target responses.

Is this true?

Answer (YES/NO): NO